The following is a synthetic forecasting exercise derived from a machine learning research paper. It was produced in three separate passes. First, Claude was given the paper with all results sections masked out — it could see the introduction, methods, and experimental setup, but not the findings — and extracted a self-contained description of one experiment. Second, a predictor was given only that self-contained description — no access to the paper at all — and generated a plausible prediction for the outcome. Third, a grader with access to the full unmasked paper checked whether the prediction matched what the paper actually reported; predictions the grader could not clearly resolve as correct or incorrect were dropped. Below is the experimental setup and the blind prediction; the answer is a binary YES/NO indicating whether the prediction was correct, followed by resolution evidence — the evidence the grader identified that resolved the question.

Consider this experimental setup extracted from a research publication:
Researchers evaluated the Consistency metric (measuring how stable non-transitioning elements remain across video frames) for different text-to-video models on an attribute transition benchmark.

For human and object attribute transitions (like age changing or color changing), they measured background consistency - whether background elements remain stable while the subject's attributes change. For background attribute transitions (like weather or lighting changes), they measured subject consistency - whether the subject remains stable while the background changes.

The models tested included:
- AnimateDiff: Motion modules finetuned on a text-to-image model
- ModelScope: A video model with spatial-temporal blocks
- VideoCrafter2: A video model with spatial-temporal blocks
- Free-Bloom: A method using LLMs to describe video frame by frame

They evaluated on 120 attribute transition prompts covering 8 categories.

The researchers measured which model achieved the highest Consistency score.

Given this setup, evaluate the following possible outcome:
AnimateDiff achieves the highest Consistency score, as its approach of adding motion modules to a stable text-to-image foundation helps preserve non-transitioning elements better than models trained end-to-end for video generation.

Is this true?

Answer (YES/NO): NO